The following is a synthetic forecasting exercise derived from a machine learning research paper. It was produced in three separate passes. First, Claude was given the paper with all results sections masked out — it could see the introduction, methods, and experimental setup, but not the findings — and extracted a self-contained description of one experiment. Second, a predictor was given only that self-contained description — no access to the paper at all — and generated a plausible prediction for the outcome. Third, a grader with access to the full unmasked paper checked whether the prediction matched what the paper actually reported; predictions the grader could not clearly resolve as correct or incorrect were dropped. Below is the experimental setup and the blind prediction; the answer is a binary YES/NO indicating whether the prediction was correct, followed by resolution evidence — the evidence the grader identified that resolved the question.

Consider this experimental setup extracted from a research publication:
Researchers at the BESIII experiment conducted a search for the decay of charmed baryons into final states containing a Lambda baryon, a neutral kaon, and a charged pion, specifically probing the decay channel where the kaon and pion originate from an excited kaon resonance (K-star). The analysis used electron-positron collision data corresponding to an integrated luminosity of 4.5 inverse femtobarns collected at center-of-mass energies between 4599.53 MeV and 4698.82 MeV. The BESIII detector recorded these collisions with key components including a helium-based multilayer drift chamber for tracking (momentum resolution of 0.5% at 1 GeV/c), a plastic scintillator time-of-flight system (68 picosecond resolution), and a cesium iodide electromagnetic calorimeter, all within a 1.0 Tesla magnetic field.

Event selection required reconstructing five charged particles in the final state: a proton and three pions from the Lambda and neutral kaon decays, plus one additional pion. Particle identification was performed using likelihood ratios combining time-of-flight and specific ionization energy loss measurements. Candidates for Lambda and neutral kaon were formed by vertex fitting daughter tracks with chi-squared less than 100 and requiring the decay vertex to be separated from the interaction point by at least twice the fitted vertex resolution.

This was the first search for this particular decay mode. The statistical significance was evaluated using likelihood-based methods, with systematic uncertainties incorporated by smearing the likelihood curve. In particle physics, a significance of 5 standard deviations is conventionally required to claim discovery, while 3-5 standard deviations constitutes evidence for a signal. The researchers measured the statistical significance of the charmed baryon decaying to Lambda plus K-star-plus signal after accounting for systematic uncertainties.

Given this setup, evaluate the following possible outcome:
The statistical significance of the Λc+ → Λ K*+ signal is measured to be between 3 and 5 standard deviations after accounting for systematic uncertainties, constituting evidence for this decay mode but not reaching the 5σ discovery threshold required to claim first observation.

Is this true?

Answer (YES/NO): YES